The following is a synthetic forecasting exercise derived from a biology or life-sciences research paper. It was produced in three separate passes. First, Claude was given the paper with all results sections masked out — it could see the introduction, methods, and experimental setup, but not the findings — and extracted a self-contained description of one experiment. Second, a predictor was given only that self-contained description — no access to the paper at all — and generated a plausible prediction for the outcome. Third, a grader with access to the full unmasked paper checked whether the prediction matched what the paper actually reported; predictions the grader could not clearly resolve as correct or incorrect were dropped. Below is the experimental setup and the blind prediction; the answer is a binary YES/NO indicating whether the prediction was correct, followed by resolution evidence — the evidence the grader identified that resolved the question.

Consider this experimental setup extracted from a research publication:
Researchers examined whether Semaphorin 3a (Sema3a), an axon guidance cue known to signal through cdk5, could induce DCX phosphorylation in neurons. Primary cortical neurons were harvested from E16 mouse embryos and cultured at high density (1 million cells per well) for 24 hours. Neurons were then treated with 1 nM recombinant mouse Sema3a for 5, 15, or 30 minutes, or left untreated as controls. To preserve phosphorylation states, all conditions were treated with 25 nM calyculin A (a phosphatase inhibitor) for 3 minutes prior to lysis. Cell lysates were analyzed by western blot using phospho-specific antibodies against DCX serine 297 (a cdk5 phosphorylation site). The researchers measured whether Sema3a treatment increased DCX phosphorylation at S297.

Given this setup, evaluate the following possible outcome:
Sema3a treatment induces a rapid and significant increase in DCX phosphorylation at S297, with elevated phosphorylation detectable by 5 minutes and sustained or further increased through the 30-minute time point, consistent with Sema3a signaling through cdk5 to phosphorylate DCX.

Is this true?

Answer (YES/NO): NO